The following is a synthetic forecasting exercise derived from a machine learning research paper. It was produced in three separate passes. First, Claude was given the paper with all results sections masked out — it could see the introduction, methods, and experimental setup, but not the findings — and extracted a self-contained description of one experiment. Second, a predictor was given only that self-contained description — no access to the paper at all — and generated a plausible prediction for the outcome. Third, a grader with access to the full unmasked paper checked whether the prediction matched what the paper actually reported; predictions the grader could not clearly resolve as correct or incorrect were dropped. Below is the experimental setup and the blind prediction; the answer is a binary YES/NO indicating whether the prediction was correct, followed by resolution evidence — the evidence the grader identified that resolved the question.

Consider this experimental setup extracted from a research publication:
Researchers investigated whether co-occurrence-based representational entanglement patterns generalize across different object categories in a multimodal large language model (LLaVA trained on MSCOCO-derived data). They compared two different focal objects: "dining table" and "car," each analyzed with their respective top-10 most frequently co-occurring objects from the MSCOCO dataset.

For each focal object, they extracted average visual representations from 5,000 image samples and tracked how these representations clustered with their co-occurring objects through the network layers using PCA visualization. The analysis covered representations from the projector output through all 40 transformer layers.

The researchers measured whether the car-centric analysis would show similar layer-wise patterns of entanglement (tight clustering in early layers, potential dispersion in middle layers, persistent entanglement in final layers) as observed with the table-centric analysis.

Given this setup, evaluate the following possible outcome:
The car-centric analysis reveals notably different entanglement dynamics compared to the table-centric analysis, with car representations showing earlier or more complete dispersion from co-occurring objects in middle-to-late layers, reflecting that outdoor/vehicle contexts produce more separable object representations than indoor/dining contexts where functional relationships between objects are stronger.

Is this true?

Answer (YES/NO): NO